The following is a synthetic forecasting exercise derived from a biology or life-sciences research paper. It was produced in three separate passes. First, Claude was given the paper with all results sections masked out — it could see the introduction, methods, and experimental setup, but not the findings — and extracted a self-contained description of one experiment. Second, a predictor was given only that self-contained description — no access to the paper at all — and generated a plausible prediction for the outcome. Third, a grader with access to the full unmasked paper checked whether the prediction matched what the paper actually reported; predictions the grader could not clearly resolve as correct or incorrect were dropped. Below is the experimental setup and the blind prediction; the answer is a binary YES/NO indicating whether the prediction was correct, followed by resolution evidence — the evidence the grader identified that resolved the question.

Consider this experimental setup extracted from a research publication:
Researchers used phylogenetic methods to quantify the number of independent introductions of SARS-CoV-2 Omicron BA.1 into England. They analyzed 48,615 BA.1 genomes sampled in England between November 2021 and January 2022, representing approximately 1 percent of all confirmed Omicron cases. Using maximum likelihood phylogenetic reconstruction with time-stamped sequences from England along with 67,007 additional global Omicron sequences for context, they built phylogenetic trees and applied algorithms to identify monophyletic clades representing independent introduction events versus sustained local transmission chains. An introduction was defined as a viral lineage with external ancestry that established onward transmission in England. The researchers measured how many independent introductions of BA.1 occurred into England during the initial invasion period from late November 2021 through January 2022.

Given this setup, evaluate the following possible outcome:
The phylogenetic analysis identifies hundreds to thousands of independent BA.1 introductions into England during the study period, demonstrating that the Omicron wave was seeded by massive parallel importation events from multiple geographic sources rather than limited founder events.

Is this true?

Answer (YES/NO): YES